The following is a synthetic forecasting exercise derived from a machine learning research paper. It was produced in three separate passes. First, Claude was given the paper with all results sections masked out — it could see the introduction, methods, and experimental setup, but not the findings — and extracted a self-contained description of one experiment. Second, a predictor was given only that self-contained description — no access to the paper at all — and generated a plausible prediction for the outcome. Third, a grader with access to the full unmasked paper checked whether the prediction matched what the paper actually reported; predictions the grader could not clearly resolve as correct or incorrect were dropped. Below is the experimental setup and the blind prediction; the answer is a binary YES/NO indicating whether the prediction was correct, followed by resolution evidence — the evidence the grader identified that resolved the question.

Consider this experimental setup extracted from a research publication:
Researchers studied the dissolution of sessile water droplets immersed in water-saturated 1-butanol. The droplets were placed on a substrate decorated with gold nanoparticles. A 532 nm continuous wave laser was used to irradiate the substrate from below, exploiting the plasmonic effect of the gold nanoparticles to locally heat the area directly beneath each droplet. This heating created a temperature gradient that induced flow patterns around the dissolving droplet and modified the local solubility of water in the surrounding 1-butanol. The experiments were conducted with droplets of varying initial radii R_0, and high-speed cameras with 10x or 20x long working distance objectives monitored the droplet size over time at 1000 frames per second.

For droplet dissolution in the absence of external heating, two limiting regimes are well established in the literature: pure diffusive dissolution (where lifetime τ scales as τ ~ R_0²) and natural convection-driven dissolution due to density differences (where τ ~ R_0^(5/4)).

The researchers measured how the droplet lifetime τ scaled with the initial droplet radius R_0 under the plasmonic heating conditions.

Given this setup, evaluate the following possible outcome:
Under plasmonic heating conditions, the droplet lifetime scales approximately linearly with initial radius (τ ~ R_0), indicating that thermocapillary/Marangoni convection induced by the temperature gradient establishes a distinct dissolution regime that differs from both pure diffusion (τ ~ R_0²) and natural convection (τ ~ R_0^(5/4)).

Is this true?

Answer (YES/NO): NO